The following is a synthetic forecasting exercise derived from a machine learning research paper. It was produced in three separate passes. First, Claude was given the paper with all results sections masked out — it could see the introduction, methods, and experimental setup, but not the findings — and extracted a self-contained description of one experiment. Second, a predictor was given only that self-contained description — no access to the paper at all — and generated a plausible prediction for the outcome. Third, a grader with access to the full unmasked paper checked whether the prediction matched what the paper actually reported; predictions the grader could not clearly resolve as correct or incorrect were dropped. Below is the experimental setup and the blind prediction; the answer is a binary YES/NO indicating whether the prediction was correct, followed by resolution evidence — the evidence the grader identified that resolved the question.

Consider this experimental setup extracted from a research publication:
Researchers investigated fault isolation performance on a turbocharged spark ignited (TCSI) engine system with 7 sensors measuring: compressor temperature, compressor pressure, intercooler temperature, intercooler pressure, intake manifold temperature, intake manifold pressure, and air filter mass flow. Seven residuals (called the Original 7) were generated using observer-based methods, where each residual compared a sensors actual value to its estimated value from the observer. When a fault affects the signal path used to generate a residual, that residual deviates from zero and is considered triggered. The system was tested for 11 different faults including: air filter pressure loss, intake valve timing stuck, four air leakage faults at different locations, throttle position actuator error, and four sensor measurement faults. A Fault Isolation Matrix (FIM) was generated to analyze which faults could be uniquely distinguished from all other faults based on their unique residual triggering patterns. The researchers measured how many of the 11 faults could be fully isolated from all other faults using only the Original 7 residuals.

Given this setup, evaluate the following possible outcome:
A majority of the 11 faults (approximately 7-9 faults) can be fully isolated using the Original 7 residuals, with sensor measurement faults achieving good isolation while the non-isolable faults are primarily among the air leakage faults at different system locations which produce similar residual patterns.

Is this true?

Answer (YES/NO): NO